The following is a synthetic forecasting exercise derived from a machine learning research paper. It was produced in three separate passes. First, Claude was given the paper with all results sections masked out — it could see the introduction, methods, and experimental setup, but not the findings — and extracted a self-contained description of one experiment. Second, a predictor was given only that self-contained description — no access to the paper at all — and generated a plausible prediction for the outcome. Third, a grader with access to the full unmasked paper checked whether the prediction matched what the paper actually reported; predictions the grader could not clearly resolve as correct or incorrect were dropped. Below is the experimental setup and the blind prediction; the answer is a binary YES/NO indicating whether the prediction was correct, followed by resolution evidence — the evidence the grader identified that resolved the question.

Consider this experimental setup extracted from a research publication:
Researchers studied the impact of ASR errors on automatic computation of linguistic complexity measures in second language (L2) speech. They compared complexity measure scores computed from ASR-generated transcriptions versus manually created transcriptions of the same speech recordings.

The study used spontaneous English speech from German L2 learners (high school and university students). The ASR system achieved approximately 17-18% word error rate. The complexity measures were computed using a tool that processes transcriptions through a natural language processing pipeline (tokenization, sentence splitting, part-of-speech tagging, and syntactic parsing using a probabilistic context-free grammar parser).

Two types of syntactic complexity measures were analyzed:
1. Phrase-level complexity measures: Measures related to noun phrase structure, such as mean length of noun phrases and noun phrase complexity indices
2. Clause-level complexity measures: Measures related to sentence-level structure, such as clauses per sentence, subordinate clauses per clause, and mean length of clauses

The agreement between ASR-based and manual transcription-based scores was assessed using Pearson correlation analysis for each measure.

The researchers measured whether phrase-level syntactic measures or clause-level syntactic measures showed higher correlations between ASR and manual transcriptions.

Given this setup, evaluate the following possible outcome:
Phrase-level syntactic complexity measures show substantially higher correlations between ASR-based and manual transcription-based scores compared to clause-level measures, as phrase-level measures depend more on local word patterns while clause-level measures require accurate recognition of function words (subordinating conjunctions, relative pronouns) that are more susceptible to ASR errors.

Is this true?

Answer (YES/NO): NO